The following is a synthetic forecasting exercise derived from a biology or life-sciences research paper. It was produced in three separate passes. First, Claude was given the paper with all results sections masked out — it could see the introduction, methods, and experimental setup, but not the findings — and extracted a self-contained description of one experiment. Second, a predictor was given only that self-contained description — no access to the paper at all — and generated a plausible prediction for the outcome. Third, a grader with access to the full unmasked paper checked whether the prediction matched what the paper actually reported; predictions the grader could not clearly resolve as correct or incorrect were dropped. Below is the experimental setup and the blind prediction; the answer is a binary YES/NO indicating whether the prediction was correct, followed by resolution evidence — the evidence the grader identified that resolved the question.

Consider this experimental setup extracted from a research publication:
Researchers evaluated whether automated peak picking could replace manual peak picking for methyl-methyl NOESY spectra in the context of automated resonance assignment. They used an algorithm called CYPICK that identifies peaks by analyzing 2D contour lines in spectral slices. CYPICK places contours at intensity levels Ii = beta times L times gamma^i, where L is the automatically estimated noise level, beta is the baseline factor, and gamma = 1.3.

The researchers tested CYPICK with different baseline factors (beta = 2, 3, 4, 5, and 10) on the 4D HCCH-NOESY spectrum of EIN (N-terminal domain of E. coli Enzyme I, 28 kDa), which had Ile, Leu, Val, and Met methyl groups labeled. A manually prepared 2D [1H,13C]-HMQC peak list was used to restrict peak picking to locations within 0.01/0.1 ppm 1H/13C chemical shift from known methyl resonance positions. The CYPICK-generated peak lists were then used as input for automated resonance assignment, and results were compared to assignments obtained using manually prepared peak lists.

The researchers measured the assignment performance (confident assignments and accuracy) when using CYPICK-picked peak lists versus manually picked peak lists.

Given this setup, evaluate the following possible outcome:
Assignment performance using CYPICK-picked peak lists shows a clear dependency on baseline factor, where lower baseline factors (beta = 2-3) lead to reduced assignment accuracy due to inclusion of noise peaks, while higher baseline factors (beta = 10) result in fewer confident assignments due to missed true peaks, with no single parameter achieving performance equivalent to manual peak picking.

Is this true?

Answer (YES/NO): NO